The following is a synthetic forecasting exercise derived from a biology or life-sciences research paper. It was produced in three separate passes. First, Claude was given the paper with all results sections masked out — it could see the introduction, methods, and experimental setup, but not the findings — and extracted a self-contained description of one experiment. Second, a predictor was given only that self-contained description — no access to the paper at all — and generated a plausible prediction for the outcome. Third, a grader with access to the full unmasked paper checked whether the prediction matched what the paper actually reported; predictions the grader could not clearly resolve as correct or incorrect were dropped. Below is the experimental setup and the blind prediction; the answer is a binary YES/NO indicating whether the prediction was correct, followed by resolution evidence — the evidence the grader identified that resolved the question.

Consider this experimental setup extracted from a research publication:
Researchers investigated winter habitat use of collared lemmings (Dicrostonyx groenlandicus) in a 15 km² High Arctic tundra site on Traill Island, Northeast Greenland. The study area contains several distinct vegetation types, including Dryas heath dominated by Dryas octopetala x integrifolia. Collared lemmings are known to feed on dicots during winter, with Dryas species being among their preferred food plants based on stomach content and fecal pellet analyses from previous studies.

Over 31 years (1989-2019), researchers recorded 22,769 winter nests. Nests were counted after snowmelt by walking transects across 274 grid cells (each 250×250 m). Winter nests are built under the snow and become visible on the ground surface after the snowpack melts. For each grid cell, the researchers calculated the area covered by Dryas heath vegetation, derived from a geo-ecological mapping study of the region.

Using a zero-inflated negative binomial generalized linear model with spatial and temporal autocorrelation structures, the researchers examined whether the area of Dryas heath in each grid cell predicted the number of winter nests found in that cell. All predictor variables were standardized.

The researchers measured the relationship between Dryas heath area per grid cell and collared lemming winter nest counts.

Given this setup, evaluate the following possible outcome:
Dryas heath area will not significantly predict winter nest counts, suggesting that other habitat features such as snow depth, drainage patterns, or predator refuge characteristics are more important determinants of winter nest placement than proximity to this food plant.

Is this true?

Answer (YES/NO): NO